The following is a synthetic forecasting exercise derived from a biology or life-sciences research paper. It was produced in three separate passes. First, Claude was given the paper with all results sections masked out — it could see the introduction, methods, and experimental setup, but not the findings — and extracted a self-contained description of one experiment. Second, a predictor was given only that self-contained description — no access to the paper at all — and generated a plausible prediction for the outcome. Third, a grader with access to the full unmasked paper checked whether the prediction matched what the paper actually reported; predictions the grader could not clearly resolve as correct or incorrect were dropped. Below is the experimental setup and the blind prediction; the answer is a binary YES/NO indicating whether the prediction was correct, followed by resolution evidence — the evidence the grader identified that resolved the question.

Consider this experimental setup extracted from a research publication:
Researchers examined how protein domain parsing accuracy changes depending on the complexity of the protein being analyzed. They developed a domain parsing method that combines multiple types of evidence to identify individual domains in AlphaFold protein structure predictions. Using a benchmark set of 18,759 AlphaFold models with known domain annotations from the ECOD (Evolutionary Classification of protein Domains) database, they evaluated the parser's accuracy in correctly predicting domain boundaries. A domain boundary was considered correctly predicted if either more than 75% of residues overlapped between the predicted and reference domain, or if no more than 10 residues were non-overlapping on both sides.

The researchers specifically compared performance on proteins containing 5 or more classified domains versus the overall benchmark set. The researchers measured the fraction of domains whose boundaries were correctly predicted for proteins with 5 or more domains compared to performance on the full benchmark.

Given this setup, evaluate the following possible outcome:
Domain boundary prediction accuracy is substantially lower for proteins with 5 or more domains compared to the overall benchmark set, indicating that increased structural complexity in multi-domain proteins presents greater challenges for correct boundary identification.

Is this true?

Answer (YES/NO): NO